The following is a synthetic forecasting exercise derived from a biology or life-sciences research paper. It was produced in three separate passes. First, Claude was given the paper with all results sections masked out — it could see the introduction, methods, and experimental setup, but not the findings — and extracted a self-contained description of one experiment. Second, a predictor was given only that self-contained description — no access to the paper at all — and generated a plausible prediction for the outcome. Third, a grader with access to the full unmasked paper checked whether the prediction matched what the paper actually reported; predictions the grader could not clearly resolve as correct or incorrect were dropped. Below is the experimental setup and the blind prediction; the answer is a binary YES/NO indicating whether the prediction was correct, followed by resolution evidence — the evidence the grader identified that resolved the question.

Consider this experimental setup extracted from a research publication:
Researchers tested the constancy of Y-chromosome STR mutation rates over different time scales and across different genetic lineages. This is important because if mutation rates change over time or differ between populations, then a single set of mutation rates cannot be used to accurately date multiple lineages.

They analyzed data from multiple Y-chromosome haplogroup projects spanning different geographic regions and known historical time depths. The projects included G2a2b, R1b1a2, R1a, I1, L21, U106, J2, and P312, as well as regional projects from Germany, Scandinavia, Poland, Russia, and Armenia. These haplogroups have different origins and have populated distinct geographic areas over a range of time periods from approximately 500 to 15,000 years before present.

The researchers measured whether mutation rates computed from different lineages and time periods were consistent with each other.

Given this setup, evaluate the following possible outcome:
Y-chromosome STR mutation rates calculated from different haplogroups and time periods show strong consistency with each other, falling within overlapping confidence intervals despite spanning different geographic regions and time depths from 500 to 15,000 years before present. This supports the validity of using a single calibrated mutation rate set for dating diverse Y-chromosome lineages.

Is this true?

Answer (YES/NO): YES